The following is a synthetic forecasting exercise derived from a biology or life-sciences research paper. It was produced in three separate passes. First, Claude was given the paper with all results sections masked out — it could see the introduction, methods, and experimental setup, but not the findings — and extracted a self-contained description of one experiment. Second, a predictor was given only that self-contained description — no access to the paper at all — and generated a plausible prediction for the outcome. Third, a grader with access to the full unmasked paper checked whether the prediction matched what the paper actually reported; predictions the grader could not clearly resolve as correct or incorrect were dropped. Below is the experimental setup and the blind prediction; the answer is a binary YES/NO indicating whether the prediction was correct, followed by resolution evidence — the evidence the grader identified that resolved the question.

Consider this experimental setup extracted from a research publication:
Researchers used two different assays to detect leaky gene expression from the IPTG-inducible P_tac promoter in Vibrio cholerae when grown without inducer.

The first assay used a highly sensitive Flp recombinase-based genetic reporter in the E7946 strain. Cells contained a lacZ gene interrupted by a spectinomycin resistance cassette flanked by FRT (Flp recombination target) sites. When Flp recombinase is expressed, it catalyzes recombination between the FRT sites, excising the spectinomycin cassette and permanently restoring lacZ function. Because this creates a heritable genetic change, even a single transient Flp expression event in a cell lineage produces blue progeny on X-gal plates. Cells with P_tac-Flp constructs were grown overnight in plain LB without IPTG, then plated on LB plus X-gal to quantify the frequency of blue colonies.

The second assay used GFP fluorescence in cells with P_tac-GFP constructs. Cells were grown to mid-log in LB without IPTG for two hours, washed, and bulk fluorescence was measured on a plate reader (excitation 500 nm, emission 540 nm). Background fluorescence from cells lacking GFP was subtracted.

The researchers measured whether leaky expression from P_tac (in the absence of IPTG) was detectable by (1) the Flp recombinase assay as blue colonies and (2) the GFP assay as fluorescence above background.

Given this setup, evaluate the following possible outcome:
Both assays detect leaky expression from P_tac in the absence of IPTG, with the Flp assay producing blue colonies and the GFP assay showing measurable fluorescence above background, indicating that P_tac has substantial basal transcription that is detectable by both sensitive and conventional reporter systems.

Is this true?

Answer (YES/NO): YES